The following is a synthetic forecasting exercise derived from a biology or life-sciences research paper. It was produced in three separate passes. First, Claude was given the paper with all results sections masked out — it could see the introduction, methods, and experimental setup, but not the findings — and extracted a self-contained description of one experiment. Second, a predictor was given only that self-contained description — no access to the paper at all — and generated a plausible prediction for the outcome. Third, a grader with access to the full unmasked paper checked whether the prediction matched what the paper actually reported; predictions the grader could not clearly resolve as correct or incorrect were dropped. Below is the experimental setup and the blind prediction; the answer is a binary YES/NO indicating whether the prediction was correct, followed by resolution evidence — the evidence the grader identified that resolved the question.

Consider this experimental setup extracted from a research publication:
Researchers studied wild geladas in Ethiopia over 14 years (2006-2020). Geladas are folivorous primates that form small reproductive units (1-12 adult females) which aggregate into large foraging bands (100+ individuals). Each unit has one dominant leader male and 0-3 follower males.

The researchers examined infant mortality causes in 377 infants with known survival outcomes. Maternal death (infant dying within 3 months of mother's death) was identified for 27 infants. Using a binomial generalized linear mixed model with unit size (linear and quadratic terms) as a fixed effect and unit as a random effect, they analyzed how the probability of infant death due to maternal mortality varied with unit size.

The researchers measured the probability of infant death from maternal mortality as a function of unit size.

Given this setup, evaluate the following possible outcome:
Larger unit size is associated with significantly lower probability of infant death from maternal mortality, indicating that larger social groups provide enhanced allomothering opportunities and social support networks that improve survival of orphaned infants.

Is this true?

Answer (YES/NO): NO